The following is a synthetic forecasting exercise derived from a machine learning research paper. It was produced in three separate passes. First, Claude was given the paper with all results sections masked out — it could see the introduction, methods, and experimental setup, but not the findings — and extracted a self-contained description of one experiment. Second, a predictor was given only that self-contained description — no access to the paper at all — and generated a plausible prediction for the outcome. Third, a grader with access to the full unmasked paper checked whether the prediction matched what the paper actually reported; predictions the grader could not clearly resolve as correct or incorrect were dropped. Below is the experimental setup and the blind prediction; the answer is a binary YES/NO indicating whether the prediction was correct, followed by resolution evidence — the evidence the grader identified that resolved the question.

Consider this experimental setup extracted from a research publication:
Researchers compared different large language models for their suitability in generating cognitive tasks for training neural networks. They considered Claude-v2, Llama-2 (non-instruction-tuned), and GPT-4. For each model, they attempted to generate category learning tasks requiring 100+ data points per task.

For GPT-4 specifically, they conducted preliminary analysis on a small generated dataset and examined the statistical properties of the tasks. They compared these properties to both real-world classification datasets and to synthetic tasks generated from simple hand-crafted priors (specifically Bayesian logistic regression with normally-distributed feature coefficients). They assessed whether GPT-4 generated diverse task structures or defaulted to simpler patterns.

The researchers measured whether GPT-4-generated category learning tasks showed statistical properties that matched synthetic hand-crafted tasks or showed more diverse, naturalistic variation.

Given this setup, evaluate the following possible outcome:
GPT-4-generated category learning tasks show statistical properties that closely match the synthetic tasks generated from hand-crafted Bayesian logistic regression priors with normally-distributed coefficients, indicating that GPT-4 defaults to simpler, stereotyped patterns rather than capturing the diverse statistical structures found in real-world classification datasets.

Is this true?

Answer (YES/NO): YES